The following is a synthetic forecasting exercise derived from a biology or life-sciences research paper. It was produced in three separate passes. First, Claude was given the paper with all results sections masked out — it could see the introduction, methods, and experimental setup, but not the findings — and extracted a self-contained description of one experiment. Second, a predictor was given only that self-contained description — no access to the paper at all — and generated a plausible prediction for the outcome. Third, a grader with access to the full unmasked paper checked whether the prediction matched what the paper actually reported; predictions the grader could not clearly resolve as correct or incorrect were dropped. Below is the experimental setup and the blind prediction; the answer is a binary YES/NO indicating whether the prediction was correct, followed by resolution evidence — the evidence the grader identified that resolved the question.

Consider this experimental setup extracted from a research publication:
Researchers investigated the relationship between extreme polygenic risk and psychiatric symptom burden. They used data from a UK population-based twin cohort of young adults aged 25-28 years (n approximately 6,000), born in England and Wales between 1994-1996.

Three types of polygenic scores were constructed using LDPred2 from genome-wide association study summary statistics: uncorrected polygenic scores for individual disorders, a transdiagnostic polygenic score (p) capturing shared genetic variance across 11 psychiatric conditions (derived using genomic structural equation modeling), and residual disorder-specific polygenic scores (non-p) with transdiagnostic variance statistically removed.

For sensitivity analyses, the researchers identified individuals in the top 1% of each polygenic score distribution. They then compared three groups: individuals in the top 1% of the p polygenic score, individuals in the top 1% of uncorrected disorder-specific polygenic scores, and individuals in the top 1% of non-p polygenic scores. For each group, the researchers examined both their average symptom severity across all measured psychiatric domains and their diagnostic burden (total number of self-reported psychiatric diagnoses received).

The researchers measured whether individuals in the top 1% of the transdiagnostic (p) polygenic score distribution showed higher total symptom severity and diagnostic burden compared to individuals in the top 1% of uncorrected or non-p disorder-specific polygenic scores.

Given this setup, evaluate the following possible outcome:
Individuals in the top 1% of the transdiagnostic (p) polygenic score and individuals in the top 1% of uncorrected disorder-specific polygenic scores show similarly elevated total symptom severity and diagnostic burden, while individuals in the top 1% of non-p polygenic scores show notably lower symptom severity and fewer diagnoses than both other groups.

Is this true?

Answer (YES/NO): NO